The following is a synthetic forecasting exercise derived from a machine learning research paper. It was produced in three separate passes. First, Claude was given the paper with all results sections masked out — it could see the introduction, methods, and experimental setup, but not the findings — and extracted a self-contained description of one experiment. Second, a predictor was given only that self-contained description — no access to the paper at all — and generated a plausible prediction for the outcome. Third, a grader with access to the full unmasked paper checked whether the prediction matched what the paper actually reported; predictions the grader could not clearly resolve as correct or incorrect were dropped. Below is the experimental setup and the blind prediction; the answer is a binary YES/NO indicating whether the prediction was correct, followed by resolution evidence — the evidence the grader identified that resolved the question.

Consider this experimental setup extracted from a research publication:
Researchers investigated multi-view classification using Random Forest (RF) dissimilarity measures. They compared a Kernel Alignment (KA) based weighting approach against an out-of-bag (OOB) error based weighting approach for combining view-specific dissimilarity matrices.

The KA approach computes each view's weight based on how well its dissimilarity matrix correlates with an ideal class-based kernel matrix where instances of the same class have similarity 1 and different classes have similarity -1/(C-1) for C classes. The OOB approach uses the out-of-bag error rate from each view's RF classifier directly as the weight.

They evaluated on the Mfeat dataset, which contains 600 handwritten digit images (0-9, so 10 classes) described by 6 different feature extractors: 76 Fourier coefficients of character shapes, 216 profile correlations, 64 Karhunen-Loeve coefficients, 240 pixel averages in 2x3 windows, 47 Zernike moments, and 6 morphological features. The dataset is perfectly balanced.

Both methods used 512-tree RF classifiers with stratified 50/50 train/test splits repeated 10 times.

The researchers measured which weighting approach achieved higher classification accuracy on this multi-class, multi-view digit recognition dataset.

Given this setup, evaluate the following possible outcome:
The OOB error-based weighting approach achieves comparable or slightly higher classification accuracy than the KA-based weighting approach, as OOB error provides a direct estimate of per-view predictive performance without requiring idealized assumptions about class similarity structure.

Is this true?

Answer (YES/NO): YES